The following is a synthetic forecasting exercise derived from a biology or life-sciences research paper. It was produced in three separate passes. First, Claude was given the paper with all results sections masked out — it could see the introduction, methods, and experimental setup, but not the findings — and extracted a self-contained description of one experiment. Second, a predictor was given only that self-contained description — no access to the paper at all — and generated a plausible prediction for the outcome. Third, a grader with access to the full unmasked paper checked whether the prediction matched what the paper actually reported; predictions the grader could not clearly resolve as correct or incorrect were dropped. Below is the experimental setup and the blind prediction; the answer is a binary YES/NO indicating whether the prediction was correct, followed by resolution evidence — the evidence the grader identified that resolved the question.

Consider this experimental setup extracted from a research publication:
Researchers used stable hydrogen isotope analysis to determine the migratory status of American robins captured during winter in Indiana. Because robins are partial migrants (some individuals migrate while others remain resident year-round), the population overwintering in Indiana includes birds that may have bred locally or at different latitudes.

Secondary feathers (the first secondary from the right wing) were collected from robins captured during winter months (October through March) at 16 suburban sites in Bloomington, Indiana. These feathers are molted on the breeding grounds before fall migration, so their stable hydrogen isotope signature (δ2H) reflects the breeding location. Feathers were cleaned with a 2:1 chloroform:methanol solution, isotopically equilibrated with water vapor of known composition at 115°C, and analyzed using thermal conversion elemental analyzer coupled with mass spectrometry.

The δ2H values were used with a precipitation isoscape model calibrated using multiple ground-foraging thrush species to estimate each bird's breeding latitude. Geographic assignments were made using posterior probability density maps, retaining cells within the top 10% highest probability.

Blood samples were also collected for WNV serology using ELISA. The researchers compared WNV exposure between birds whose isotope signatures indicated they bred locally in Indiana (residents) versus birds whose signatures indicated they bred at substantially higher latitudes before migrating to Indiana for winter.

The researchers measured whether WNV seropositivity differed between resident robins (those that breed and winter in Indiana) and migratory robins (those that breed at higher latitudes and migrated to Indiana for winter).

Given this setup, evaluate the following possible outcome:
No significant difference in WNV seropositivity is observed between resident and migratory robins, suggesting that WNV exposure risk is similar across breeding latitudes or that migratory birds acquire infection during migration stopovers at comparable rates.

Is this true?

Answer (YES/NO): YES